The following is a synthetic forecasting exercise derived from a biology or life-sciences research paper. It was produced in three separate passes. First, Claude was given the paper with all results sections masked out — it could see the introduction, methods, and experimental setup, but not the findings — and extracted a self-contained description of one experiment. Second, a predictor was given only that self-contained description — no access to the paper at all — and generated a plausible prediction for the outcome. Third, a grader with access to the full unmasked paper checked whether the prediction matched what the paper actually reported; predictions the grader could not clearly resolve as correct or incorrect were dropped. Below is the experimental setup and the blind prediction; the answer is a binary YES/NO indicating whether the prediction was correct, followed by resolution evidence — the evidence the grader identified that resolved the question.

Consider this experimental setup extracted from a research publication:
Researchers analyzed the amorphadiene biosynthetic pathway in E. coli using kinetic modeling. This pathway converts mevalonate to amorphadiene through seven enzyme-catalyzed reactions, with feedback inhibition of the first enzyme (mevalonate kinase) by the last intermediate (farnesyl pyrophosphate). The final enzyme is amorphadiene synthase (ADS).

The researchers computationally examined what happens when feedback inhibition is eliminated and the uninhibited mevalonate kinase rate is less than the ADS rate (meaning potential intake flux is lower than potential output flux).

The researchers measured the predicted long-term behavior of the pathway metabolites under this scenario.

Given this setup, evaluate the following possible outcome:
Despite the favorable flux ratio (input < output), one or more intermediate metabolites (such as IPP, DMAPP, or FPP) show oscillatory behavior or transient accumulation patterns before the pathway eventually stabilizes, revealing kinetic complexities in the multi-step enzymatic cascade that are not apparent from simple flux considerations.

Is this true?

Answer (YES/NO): NO